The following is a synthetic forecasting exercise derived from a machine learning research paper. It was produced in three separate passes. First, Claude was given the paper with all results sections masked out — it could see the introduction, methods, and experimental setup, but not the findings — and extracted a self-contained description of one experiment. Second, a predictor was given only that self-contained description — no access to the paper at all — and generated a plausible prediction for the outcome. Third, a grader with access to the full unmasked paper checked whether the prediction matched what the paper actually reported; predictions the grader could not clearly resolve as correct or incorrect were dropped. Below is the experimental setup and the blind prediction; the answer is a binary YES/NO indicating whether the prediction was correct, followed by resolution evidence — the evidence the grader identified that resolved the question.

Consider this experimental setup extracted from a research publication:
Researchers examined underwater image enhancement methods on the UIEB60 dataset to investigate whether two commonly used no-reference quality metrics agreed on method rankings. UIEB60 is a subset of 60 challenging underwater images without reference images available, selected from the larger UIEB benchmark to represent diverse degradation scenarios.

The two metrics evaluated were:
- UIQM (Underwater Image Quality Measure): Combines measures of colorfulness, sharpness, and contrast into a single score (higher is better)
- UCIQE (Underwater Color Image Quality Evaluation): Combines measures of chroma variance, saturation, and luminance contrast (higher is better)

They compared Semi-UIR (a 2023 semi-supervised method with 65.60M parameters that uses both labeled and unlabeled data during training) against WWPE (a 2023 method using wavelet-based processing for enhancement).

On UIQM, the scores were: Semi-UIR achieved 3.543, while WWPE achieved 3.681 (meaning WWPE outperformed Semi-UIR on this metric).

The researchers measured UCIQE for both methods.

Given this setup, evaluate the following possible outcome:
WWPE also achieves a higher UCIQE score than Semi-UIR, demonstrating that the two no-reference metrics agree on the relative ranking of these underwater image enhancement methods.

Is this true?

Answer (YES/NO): YES